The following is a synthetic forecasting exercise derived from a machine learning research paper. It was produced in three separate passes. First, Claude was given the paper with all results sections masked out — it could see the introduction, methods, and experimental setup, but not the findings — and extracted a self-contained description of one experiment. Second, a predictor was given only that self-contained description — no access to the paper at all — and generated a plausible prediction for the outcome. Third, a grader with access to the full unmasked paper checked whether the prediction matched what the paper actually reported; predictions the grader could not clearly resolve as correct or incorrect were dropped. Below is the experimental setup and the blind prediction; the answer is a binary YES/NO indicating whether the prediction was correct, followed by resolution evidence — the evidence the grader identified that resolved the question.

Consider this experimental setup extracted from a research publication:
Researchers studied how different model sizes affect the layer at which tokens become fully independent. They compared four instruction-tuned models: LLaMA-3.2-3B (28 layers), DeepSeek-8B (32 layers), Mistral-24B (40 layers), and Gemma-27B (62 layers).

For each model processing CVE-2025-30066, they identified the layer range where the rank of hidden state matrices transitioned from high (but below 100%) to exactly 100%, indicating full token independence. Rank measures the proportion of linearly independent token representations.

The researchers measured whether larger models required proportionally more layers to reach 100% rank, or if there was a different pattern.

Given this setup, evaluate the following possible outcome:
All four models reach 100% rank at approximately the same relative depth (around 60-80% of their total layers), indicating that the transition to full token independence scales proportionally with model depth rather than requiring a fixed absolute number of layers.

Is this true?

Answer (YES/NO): NO